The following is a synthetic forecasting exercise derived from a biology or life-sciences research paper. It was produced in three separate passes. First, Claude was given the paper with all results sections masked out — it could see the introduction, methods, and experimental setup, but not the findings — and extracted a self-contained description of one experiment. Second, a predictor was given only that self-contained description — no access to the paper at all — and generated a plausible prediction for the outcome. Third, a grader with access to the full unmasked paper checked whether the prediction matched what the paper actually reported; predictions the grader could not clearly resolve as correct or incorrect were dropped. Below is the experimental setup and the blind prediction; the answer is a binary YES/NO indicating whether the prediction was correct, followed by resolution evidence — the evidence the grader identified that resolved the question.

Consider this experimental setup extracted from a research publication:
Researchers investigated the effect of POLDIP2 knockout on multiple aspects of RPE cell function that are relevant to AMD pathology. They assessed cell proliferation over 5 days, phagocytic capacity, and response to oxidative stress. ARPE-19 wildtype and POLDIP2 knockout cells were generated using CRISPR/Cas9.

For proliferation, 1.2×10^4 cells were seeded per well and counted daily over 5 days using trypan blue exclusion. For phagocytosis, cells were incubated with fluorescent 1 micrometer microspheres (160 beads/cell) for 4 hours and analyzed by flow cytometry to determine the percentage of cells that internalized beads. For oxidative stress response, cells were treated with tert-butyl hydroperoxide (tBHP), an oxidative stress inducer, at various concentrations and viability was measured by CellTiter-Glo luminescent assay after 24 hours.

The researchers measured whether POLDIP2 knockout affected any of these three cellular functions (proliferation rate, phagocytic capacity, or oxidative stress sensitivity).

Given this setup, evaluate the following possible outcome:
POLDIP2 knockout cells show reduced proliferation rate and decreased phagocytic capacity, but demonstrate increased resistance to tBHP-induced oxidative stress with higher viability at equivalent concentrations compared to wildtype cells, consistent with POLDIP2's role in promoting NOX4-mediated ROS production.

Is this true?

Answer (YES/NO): NO